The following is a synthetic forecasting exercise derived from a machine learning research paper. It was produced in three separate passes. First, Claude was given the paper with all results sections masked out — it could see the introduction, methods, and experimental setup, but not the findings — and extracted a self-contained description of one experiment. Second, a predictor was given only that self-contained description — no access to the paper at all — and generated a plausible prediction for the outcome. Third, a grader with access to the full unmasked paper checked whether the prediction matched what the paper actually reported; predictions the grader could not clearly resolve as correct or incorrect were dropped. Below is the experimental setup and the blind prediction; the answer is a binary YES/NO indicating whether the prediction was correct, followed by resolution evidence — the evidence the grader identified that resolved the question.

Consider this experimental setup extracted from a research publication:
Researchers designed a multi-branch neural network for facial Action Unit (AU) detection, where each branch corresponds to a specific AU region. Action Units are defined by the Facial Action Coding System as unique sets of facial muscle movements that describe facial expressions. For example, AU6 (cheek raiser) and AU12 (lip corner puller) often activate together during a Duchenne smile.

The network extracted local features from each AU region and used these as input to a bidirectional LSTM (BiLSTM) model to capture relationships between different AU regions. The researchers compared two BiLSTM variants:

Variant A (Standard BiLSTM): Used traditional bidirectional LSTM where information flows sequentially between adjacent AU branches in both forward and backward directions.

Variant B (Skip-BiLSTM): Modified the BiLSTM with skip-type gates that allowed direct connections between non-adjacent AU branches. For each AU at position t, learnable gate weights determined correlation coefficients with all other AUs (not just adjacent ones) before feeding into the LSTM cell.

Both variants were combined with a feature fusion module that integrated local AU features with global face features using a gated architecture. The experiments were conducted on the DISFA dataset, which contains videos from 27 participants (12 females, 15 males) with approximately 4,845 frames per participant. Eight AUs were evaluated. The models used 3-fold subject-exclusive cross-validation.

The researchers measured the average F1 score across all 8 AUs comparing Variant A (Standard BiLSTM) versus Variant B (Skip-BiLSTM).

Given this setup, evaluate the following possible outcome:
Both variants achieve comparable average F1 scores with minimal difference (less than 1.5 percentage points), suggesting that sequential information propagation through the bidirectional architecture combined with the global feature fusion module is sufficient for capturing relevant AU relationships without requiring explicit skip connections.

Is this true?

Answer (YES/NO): NO